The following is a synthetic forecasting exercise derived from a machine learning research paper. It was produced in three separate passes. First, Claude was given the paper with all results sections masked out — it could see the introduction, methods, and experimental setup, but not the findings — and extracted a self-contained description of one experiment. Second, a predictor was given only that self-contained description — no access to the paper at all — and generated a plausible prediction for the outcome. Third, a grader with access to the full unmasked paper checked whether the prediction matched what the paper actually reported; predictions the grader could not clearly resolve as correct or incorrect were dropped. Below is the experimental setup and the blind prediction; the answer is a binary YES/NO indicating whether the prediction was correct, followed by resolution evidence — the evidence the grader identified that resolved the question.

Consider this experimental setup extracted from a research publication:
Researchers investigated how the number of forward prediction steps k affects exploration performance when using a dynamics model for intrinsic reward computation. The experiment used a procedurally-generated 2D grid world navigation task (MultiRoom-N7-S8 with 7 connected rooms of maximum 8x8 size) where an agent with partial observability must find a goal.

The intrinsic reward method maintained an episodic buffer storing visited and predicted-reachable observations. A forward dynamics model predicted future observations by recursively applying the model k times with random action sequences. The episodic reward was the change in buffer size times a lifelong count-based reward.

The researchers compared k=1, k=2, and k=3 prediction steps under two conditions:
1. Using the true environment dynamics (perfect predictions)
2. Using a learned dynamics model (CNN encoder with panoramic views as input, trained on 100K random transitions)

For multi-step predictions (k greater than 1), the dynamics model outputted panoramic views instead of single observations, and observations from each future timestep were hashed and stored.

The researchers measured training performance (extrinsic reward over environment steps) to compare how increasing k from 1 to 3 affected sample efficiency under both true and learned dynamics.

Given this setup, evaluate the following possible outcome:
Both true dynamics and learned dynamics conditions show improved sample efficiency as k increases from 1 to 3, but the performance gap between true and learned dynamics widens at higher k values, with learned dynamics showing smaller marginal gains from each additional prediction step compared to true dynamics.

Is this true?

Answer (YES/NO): NO